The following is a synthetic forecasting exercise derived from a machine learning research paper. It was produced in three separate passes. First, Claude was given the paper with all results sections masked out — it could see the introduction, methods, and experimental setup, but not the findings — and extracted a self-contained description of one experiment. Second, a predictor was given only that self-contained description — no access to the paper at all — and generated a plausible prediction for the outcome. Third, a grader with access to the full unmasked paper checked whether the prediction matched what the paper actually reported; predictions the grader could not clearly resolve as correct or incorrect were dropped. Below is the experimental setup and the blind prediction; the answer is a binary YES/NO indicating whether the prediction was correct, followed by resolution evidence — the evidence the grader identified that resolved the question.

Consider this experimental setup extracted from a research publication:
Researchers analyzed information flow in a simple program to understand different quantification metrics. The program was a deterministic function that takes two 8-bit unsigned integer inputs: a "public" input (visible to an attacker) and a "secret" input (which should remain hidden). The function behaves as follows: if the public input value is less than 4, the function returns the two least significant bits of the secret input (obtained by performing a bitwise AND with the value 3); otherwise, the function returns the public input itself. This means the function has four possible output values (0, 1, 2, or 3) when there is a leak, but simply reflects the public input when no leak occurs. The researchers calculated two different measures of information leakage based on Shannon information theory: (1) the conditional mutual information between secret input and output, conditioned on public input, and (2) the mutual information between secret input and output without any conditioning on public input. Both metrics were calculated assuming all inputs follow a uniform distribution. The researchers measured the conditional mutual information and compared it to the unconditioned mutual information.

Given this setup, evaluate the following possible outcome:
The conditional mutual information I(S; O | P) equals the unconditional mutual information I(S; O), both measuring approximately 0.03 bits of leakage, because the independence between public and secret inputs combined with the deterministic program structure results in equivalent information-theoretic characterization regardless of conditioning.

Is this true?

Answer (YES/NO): NO